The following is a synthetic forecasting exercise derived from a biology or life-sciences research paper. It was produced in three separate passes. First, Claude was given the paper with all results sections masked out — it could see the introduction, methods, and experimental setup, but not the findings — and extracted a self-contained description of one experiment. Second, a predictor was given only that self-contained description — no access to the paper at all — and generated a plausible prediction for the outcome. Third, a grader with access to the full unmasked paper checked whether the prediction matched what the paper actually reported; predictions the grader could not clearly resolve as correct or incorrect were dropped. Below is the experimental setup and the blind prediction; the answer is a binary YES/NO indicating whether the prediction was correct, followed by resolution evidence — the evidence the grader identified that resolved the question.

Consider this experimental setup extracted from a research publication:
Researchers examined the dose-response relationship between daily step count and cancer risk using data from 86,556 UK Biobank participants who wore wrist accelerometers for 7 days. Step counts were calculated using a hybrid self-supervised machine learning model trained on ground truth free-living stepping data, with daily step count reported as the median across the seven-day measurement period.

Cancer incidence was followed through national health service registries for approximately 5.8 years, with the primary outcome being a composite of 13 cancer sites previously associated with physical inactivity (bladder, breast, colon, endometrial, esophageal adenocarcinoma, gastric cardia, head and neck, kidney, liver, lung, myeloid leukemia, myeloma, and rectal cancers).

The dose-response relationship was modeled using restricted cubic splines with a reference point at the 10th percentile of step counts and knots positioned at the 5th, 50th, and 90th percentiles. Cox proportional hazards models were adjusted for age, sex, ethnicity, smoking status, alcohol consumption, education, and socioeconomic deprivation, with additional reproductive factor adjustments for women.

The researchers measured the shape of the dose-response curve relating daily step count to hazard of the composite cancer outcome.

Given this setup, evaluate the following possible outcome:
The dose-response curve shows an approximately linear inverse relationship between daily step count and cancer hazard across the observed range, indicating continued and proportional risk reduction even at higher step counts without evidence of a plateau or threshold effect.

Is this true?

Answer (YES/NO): NO